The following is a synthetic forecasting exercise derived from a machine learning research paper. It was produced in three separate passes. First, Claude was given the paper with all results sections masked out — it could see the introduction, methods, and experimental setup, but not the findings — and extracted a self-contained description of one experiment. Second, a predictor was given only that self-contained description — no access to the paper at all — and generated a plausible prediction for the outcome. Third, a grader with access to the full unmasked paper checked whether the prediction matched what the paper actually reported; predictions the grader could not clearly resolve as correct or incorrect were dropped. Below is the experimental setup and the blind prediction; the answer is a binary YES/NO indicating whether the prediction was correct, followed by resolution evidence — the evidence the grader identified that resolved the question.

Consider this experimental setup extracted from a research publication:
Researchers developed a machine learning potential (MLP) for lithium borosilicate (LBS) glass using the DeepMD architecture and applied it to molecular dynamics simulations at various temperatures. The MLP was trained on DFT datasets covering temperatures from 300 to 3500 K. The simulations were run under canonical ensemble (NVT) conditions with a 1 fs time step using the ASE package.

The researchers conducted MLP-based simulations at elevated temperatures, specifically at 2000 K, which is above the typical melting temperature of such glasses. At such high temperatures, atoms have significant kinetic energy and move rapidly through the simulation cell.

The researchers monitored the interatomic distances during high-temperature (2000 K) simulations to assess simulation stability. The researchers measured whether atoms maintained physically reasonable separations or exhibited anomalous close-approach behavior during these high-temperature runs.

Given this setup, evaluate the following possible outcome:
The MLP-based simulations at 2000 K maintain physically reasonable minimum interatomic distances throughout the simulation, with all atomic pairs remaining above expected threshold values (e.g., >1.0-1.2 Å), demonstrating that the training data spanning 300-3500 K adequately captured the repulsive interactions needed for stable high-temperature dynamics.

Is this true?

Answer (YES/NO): NO